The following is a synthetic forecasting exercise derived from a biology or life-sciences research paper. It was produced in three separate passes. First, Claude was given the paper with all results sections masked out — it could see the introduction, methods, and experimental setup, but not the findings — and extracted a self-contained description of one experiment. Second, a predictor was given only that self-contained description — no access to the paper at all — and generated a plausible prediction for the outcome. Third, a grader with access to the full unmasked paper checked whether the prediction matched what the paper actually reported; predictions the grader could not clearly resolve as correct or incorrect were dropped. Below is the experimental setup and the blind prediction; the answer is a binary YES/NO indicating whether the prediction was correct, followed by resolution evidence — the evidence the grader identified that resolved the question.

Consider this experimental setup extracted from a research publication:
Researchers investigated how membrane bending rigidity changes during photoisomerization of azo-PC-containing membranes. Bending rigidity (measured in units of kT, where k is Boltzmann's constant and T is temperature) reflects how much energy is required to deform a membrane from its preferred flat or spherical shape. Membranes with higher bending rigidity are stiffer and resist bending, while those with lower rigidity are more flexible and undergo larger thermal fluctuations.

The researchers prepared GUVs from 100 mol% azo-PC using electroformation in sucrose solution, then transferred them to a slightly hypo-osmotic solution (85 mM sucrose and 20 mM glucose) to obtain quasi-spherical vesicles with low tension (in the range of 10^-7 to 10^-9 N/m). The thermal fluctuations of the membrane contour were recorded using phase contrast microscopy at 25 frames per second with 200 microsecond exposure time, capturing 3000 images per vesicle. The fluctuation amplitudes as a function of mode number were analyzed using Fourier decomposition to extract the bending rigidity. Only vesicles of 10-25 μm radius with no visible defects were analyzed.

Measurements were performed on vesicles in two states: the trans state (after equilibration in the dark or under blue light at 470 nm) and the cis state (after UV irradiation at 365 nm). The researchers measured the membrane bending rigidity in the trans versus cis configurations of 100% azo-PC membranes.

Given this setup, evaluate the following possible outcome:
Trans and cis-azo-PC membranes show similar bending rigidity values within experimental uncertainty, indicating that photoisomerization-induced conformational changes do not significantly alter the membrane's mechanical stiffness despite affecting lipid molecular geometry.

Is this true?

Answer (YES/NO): NO